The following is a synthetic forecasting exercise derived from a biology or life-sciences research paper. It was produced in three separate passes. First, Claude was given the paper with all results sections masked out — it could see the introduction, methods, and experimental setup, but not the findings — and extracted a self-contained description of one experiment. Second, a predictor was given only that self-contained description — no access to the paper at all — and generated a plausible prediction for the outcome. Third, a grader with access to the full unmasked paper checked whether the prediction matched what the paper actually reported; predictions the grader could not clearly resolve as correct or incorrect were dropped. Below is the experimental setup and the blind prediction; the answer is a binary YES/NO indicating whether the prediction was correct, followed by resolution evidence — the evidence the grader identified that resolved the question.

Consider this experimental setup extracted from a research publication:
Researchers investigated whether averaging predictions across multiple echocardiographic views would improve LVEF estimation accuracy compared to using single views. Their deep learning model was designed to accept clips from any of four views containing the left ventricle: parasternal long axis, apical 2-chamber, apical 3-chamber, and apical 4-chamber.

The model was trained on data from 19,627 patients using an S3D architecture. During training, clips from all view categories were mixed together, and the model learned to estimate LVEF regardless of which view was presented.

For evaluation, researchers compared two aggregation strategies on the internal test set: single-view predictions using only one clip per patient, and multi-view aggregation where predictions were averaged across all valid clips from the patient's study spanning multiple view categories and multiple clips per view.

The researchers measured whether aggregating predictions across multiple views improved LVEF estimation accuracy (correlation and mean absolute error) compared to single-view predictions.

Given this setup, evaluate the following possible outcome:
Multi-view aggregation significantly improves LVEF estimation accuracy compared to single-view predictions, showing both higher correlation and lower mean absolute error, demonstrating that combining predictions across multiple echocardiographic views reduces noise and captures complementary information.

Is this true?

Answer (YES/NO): YES